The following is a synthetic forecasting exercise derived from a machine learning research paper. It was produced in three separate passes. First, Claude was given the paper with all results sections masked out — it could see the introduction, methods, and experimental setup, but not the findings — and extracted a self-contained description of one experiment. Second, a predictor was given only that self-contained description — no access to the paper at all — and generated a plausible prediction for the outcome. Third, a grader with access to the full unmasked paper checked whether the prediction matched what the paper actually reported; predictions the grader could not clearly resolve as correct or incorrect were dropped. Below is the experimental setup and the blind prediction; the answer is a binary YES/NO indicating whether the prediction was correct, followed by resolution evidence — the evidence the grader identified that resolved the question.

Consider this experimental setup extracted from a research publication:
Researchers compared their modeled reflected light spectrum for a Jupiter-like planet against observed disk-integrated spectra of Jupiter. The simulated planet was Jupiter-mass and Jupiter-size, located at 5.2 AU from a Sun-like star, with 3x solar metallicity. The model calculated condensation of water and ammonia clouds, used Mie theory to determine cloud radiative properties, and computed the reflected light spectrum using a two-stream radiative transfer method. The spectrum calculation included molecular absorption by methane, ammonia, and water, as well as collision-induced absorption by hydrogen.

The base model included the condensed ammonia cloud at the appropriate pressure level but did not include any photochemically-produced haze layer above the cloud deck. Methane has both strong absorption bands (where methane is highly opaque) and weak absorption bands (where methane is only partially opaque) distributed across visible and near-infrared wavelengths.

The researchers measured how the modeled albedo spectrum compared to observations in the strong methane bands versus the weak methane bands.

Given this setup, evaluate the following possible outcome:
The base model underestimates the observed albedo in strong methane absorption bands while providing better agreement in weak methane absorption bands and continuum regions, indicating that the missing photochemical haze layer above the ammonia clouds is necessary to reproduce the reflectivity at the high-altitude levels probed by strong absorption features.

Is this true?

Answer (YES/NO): NO